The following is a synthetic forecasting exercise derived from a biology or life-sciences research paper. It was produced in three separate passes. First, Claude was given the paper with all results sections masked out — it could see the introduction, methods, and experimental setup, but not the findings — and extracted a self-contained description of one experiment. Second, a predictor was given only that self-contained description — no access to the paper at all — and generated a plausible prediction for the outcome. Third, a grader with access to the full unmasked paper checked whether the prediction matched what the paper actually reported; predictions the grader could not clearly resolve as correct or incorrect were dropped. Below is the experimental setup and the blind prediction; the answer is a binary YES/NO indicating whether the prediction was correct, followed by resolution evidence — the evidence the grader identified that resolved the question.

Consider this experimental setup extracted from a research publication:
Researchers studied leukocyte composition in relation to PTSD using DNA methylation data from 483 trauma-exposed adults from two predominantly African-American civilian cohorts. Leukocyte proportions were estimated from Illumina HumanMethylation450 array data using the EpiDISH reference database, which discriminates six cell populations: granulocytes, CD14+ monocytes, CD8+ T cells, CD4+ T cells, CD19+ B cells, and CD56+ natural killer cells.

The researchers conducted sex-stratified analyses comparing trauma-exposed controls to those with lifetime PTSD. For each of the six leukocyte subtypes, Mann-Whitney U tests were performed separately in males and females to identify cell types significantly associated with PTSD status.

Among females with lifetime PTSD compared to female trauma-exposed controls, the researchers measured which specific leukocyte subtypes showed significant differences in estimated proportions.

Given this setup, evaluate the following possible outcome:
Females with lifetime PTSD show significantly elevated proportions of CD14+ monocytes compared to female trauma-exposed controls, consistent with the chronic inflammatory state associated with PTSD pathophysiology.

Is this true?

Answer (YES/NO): NO